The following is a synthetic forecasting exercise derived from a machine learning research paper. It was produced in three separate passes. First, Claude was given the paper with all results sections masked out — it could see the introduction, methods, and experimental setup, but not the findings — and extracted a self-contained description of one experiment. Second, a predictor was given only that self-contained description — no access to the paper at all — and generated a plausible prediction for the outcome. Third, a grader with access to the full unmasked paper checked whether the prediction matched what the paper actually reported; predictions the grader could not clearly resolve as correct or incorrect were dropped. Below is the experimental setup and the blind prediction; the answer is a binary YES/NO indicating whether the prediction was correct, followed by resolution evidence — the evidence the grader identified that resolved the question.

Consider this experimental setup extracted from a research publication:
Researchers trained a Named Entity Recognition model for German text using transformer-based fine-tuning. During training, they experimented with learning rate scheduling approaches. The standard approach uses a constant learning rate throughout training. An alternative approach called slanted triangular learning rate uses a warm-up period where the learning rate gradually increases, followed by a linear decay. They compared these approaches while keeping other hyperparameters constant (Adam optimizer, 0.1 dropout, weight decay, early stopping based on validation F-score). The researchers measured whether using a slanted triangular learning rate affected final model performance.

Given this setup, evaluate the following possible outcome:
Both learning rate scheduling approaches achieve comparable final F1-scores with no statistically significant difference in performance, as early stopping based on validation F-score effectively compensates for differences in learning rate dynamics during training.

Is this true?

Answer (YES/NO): NO